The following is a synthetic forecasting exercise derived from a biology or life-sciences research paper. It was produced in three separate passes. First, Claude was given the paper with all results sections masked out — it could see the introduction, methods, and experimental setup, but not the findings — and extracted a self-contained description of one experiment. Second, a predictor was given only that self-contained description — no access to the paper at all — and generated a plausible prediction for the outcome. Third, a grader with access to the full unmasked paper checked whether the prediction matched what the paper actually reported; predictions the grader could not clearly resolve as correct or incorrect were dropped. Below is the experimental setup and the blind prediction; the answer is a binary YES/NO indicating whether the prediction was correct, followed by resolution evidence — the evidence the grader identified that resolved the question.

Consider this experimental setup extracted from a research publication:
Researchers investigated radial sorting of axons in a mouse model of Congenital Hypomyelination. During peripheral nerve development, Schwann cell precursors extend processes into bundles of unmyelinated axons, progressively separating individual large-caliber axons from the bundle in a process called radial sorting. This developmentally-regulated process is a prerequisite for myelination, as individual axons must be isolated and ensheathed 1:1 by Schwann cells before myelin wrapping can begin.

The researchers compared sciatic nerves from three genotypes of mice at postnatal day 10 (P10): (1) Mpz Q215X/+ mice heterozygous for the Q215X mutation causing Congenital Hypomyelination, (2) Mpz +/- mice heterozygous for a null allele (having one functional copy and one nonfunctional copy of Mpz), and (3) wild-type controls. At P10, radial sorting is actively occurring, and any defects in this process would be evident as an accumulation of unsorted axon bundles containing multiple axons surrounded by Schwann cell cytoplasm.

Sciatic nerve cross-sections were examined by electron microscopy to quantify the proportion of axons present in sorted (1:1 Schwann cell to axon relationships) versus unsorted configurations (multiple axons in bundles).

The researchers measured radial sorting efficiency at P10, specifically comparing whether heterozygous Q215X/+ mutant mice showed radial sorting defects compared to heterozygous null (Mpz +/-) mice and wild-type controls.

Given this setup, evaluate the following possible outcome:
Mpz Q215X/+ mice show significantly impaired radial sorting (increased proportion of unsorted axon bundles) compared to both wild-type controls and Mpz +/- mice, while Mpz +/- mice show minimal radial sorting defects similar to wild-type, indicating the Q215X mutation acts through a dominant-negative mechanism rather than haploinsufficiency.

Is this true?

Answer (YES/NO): YES